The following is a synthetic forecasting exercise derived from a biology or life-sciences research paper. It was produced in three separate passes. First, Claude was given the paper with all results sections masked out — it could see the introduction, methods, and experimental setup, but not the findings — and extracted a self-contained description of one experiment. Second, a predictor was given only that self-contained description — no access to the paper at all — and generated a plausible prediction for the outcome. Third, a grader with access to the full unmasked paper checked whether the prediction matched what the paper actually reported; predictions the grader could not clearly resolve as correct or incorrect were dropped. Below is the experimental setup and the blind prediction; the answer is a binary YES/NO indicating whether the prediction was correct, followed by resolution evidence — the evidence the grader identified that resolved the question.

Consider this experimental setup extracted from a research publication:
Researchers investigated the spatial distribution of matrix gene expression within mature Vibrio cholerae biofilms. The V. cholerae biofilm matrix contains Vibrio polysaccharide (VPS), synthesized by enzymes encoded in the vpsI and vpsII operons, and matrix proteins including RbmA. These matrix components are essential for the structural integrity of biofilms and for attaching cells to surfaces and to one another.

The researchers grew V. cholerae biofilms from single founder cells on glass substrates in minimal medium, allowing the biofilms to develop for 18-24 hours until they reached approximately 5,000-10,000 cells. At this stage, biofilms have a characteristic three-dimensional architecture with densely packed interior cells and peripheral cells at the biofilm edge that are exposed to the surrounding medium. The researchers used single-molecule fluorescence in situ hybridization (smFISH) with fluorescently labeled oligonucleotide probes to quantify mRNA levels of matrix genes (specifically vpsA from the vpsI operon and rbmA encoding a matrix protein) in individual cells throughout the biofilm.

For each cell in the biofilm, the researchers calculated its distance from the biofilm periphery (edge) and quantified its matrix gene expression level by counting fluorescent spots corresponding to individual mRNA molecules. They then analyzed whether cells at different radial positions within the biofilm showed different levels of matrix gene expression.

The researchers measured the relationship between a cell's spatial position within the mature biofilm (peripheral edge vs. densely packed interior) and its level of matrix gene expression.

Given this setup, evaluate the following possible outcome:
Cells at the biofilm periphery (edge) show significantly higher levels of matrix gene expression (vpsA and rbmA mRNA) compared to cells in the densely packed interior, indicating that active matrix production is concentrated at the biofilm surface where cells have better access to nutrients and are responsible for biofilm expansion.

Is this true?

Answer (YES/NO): YES